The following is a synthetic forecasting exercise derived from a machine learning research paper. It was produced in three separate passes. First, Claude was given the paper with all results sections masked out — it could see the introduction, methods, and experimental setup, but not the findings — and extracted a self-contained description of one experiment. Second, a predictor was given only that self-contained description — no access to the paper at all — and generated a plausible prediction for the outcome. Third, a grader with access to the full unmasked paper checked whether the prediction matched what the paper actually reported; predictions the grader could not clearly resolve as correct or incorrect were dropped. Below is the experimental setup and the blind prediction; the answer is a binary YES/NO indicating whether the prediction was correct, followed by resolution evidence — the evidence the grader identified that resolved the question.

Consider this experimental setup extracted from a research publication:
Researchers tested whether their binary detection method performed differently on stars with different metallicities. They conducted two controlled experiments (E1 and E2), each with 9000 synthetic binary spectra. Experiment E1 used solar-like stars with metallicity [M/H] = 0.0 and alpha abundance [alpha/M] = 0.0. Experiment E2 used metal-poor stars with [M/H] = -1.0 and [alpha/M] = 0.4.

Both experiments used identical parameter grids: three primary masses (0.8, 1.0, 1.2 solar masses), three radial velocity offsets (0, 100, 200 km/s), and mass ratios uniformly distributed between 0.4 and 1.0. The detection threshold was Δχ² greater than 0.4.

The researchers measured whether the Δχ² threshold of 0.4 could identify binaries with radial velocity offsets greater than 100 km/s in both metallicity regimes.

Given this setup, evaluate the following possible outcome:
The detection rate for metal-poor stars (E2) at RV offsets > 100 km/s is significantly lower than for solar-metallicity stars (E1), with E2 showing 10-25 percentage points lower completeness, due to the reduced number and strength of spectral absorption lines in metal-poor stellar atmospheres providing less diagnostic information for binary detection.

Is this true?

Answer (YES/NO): NO